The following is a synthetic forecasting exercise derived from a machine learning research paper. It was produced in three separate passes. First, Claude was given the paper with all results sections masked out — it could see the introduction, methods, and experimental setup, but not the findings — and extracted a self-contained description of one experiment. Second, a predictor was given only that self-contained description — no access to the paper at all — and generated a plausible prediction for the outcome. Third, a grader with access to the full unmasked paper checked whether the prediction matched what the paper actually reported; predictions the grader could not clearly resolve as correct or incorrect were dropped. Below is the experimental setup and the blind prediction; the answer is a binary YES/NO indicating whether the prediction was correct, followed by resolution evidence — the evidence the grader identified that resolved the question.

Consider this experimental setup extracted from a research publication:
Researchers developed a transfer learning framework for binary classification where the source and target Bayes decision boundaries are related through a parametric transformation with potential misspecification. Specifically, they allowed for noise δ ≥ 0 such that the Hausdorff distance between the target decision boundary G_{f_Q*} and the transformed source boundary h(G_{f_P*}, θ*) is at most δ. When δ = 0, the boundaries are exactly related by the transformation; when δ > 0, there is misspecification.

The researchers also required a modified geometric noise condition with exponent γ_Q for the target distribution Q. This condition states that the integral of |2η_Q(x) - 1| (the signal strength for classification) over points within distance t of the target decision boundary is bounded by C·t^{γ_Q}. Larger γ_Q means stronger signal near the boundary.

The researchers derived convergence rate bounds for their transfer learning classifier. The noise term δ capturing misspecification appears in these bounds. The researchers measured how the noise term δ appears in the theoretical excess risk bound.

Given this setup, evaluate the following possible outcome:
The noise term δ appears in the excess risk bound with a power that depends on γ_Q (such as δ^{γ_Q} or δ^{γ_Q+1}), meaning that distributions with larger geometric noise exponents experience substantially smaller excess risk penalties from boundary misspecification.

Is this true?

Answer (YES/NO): YES